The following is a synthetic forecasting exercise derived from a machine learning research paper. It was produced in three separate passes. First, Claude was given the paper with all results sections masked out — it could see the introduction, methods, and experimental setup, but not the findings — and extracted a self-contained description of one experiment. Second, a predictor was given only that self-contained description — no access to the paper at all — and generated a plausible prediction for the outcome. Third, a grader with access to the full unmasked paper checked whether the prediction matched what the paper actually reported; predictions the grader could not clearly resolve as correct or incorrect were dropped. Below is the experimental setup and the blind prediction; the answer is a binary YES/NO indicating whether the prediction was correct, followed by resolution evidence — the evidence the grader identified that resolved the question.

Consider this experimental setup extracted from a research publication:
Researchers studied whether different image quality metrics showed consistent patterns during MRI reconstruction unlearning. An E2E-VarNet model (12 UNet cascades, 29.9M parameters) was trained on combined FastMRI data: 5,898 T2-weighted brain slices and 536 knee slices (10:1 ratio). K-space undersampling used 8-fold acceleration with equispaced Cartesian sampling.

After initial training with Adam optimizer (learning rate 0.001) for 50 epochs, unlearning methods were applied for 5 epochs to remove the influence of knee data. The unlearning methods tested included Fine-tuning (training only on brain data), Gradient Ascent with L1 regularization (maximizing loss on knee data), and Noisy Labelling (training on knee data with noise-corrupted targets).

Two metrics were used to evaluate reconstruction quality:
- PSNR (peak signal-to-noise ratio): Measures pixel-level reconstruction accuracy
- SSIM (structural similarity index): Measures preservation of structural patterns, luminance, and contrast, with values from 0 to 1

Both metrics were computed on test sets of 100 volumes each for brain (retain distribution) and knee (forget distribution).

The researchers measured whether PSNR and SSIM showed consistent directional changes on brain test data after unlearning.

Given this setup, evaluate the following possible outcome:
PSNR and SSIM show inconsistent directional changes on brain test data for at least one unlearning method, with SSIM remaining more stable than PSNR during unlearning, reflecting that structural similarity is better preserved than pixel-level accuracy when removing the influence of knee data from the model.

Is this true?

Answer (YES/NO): NO